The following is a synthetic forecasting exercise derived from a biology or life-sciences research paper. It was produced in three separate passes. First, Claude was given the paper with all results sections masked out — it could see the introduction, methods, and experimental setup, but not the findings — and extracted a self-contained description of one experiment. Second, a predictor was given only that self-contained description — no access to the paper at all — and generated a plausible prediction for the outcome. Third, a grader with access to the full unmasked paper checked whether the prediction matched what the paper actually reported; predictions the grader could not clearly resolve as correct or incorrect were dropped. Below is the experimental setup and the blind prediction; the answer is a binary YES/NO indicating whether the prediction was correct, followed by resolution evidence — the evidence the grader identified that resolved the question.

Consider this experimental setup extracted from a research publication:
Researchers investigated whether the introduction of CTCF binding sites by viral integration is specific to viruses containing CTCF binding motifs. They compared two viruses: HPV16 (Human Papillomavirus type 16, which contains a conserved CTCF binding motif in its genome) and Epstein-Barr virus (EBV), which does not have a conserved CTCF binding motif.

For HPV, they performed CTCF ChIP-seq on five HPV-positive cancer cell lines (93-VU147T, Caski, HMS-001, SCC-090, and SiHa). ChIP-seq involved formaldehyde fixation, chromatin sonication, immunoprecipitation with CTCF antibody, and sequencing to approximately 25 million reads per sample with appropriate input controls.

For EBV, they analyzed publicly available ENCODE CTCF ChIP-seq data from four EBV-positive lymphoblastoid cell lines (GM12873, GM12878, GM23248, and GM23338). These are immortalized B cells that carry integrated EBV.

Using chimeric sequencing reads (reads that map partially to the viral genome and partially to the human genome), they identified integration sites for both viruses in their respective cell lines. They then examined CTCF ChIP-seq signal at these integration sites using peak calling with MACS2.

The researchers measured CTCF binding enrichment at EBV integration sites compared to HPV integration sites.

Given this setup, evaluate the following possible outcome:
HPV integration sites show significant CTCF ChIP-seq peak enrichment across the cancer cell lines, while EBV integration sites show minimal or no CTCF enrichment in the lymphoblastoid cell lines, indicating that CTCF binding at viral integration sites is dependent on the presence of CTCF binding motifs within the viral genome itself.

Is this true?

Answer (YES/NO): YES